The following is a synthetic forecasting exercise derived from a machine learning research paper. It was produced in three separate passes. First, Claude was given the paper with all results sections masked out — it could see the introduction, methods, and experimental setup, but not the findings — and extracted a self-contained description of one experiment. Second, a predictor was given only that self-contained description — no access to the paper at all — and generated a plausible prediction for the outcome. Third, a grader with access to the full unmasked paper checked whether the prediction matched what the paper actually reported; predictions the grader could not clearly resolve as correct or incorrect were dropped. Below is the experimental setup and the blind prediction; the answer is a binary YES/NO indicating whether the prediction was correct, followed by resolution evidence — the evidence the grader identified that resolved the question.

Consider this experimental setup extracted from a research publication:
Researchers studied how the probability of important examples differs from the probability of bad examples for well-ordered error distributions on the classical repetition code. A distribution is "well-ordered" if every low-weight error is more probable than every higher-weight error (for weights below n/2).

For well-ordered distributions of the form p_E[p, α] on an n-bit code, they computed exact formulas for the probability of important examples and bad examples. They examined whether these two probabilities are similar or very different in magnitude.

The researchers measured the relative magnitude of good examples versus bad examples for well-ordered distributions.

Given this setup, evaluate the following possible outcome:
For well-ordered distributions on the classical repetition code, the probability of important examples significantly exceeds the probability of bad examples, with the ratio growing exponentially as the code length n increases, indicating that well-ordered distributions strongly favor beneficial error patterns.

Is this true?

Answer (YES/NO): NO